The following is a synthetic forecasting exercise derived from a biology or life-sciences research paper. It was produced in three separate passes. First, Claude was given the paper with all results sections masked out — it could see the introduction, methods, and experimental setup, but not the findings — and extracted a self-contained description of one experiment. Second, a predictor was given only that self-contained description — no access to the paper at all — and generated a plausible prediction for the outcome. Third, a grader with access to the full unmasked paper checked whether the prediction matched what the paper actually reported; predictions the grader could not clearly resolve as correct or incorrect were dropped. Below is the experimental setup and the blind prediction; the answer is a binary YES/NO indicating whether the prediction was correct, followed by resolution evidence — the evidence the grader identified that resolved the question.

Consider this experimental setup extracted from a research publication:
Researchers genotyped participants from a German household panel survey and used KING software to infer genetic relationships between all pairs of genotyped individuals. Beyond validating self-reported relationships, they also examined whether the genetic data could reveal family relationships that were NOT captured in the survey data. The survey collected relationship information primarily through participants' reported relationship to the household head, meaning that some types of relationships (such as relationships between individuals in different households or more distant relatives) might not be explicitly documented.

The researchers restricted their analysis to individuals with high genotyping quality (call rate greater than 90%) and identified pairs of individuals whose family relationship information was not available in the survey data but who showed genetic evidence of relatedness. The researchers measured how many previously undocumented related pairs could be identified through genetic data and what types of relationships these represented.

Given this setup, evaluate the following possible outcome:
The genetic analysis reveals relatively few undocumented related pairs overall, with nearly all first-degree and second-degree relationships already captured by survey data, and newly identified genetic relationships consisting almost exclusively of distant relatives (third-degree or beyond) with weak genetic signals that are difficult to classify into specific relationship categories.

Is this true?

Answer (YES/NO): NO